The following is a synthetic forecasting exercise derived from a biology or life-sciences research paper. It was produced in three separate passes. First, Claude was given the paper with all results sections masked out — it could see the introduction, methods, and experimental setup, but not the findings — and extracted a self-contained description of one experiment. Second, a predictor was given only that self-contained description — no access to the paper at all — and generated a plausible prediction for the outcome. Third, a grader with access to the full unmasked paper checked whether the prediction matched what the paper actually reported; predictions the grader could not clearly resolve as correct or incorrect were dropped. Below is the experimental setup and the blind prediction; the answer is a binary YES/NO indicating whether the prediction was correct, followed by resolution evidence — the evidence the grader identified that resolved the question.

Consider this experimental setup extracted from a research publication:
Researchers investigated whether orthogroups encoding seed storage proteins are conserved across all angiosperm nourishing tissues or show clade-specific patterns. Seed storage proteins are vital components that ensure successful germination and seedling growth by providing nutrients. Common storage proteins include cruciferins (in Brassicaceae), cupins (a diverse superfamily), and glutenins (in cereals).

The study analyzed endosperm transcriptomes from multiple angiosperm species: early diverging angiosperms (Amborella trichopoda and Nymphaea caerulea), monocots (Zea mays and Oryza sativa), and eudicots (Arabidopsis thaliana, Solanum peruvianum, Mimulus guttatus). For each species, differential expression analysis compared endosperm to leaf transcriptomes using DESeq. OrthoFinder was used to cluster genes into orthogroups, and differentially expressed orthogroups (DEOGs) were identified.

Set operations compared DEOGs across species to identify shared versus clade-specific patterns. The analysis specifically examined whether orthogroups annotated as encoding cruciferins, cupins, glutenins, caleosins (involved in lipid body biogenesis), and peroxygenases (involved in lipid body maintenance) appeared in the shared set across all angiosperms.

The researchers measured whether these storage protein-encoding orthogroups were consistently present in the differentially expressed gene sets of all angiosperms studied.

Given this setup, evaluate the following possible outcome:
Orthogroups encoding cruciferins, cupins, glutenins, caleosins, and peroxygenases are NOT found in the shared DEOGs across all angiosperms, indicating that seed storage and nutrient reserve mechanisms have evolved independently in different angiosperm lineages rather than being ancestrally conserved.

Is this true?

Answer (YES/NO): NO